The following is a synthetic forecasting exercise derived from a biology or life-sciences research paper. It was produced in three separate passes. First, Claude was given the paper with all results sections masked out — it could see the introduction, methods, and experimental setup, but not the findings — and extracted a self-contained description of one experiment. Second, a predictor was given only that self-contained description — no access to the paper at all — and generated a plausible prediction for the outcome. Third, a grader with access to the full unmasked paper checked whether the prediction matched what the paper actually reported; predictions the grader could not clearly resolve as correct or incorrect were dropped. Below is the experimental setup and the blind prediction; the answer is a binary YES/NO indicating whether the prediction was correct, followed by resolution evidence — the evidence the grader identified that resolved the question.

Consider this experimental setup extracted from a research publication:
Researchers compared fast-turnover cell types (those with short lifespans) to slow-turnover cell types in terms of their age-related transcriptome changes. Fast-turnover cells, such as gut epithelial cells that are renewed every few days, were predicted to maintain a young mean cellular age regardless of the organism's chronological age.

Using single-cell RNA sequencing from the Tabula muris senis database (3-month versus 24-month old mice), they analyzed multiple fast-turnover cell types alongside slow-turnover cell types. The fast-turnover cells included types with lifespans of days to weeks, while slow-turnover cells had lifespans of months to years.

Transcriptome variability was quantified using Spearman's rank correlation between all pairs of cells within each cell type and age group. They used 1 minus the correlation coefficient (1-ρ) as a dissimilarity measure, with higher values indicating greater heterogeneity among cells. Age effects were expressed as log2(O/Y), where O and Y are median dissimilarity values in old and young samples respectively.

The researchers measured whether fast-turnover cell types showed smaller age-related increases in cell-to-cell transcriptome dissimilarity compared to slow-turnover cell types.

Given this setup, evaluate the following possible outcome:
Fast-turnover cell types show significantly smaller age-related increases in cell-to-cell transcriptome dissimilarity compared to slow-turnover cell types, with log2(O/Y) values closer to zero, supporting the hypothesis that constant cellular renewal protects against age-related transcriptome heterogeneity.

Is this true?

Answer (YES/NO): YES